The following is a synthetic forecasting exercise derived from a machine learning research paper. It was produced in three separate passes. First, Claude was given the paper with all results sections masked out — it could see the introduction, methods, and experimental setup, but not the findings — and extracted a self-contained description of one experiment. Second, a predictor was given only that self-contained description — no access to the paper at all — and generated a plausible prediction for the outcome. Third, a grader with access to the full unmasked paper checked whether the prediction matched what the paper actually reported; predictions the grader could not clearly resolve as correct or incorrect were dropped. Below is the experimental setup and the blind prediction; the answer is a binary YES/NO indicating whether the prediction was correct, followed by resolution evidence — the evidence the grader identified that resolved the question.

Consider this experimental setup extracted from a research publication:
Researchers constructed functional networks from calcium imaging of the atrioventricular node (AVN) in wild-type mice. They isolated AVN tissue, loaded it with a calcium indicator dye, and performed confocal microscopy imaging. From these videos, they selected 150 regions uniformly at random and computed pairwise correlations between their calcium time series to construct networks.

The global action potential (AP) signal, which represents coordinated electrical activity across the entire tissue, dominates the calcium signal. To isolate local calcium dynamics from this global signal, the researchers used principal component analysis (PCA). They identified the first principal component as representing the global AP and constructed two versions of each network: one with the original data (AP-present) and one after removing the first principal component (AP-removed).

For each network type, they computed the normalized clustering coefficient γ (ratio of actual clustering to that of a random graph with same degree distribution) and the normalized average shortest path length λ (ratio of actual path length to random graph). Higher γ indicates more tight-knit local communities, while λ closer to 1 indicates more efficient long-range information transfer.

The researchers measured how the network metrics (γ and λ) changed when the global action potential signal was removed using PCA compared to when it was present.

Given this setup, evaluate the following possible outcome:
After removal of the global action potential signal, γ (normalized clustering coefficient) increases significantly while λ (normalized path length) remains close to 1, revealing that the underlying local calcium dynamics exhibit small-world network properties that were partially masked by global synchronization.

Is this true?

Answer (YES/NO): NO